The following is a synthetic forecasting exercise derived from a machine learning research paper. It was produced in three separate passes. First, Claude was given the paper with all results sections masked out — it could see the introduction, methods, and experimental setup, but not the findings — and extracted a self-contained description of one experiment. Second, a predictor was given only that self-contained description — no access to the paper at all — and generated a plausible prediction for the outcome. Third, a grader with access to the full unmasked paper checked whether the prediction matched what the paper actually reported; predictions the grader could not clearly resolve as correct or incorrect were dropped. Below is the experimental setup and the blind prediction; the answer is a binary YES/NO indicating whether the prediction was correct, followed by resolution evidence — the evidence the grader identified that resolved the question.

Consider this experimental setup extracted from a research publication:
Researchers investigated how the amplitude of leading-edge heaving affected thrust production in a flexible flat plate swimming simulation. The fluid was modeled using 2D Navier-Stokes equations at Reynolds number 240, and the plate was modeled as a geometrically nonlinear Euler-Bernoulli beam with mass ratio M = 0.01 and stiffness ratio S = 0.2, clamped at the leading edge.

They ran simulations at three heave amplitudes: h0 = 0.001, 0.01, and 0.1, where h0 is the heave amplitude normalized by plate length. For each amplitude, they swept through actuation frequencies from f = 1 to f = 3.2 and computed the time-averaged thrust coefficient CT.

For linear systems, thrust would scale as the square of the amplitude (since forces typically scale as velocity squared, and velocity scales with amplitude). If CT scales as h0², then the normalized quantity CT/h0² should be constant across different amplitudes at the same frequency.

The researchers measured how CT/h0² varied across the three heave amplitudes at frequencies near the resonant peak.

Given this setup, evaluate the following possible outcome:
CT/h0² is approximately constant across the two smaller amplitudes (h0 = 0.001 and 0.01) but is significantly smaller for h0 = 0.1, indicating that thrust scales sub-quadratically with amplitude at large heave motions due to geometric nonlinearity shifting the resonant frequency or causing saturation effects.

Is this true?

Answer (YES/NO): NO